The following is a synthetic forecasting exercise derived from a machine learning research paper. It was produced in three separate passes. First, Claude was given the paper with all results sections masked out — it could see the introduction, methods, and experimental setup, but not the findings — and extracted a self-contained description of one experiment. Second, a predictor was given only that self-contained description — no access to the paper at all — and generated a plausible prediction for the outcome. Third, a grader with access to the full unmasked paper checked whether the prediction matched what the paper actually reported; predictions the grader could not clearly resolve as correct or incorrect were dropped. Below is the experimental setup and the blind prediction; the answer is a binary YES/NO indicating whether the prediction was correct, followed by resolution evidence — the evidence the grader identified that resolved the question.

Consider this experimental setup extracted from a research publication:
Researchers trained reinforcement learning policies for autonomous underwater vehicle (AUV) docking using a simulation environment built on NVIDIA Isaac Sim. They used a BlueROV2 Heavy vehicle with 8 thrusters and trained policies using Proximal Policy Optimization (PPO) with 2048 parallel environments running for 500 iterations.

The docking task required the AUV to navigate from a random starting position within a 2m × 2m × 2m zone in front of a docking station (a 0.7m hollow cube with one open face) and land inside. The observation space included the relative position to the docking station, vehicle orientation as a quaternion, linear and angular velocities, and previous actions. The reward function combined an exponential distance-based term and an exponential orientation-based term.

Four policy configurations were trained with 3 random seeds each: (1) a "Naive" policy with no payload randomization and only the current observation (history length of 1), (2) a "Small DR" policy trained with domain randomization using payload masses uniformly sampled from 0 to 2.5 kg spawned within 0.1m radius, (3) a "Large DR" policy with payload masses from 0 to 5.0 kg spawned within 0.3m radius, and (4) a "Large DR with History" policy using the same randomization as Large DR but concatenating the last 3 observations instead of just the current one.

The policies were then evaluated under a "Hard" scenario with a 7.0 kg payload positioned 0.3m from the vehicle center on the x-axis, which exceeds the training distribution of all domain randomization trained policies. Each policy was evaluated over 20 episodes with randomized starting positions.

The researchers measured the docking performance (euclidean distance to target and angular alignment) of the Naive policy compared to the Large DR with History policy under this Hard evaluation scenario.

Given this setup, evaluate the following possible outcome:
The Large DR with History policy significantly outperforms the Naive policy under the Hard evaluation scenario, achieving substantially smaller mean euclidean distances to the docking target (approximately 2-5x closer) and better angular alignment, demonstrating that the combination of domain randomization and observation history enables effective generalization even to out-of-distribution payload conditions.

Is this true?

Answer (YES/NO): NO